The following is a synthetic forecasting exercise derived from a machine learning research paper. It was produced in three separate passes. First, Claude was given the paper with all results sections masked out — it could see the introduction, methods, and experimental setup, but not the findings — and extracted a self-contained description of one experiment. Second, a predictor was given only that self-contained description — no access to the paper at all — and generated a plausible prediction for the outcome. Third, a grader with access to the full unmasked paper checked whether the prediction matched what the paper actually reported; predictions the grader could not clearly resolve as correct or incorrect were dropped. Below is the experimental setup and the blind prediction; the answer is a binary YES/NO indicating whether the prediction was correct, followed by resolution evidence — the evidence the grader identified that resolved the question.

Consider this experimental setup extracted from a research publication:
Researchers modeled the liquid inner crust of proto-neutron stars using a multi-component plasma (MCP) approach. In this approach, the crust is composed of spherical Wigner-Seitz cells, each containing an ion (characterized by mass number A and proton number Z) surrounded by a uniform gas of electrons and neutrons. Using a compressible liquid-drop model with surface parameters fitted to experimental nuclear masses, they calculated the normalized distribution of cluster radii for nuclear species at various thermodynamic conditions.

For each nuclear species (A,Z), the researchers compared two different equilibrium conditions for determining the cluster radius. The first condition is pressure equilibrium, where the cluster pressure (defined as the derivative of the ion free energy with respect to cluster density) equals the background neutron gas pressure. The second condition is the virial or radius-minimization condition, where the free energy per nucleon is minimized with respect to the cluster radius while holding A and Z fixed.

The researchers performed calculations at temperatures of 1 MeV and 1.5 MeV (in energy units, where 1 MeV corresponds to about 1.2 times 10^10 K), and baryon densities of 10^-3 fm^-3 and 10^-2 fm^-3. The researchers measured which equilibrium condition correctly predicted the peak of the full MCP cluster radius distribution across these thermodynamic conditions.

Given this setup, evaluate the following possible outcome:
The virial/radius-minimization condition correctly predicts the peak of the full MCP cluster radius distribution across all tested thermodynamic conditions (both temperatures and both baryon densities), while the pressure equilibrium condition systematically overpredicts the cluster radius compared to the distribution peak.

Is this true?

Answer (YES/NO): NO